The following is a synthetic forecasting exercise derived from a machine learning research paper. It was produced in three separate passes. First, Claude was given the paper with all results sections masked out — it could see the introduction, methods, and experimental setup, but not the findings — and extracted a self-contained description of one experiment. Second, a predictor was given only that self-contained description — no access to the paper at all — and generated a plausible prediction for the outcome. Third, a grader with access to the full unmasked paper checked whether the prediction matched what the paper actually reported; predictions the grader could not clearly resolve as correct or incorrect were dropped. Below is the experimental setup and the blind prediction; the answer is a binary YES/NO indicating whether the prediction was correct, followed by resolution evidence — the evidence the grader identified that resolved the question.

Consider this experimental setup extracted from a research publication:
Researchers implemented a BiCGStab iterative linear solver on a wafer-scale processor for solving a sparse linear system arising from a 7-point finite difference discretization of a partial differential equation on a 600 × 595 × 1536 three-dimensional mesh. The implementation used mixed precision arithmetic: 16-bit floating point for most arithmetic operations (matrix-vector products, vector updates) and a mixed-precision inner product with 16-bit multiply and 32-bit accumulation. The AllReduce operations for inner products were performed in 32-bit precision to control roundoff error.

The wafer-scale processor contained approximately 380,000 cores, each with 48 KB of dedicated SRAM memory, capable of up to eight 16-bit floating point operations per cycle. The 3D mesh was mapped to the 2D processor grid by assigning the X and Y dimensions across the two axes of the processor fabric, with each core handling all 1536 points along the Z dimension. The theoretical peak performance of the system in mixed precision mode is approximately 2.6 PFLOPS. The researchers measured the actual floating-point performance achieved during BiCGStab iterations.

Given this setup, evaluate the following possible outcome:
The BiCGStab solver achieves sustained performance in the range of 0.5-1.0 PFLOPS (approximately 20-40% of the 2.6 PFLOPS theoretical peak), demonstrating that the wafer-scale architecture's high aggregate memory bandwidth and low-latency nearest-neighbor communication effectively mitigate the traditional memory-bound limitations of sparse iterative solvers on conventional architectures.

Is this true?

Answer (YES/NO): YES